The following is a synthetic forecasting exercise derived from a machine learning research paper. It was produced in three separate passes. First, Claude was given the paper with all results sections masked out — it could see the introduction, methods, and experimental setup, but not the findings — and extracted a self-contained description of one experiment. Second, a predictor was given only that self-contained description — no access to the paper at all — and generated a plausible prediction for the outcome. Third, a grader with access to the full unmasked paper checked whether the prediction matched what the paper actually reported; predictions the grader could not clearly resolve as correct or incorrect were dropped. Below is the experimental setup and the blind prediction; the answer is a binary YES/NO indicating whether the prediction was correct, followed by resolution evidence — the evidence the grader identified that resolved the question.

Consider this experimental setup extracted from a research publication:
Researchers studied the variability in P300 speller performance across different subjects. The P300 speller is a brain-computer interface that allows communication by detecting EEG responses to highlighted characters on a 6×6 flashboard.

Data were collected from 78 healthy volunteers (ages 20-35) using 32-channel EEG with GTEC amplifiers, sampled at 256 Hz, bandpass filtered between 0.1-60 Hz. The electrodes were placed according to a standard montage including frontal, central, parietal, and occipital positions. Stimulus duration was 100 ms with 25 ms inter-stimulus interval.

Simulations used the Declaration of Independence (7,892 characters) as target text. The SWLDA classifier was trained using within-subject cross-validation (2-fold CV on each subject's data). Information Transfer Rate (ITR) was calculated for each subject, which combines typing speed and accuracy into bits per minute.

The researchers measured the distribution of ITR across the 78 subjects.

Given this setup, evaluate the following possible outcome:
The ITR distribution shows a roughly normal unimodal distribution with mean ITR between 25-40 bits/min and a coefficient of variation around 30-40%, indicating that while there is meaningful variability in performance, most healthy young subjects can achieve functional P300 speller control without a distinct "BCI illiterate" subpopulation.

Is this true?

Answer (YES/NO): NO